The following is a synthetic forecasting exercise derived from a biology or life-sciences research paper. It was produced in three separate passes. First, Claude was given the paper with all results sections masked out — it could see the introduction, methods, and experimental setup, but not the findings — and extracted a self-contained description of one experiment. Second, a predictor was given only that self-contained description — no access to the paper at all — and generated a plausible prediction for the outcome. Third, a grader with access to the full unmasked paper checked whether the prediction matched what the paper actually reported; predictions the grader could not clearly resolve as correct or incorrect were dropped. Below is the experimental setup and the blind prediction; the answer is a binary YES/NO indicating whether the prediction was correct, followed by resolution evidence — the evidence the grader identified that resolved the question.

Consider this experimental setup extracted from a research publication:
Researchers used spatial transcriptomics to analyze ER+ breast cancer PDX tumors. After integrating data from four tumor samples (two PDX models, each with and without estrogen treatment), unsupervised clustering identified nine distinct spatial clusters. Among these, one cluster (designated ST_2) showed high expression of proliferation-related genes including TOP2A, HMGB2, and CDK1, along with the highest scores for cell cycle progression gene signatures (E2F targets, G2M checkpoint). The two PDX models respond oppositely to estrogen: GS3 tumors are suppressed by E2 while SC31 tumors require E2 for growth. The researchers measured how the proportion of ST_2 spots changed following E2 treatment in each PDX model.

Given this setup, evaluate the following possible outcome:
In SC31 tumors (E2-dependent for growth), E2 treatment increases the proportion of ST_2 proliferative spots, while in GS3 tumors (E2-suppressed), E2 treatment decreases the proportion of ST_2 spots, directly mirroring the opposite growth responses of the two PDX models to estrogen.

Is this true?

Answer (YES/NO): YES